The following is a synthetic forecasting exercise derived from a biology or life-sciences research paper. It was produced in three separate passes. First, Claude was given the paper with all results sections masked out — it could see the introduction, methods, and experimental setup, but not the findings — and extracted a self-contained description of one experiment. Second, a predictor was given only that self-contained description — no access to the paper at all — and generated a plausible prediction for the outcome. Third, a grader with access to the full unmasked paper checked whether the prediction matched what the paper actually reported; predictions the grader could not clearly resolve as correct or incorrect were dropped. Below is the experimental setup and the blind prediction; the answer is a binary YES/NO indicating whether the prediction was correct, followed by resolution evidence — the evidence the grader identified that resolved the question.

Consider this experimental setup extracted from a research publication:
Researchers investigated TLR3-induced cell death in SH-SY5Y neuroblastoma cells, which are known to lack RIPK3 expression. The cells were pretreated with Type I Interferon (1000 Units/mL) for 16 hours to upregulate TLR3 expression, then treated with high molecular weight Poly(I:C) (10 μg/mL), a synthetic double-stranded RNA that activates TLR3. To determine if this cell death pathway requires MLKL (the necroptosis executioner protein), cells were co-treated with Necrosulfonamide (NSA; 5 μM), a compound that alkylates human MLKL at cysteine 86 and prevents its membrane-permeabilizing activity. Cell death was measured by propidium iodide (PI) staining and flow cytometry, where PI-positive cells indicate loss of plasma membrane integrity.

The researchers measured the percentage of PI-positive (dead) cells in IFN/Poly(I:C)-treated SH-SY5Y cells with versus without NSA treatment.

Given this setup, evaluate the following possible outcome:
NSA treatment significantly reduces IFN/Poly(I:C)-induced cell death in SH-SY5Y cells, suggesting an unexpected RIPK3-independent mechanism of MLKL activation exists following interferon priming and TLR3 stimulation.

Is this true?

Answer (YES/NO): YES